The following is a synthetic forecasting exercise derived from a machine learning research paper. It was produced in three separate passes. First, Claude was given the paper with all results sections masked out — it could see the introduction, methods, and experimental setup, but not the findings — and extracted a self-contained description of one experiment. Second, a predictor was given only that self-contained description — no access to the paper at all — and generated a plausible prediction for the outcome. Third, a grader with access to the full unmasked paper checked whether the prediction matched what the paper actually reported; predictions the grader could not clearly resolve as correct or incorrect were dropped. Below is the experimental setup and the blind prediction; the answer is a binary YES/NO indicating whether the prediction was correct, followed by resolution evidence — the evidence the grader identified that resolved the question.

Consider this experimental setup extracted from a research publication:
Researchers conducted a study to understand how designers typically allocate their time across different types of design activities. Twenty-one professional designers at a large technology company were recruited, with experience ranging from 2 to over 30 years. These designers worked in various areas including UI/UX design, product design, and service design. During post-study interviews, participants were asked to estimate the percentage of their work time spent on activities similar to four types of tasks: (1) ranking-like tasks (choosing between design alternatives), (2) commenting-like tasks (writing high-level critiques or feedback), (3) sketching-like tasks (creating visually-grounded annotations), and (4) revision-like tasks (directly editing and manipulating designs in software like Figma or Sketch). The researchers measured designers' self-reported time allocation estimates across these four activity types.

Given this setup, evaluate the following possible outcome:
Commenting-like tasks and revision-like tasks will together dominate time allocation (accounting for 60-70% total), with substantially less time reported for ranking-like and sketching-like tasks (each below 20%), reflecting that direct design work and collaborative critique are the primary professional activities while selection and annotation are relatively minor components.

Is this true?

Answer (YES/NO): NO